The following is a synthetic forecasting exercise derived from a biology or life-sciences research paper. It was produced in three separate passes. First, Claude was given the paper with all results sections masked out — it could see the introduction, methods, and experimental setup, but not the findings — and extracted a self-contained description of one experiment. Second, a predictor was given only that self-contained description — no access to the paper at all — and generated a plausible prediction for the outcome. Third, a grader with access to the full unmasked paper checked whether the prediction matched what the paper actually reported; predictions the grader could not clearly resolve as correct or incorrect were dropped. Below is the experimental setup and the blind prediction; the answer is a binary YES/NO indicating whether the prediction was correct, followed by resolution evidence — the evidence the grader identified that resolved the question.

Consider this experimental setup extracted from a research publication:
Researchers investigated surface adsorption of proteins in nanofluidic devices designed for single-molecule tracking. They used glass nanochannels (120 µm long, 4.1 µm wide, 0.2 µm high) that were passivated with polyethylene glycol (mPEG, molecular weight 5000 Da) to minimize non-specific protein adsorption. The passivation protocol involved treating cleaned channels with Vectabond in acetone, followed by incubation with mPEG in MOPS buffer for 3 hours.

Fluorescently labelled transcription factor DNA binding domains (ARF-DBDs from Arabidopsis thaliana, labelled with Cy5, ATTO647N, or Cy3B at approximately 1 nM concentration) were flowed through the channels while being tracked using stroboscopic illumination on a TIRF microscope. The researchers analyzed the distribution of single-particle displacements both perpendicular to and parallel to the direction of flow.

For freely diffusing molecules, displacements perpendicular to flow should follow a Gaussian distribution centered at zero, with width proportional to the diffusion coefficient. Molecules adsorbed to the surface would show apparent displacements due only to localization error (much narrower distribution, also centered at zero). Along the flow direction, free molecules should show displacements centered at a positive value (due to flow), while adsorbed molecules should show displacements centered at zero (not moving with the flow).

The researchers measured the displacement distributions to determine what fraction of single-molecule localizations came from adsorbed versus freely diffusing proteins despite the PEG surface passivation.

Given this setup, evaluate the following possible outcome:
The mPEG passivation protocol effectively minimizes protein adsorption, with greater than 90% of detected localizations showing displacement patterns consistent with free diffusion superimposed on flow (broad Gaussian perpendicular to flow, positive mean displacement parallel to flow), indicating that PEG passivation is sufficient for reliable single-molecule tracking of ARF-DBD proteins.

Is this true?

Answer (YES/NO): NO